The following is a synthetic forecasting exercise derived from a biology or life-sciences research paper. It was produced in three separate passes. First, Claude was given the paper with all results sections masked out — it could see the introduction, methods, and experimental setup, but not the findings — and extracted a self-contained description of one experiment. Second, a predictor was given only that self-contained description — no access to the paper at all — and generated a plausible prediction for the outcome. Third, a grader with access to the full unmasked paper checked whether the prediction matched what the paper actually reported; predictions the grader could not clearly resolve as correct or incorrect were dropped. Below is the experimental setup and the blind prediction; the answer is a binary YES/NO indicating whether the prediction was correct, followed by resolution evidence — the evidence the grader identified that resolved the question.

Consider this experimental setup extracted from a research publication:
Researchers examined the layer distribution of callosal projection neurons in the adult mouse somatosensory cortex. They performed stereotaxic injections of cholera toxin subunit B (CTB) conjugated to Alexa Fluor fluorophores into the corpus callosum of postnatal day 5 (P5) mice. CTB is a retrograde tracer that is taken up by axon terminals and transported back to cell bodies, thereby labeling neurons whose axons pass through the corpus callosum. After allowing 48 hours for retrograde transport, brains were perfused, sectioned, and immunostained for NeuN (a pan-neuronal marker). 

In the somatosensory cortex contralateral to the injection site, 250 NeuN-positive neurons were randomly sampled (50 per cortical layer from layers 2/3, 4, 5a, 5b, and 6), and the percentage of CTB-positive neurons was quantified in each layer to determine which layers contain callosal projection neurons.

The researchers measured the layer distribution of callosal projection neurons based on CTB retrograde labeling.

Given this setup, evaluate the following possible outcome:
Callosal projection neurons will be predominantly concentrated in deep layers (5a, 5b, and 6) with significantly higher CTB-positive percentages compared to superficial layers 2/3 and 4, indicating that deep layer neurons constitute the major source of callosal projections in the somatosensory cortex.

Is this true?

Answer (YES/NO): NO